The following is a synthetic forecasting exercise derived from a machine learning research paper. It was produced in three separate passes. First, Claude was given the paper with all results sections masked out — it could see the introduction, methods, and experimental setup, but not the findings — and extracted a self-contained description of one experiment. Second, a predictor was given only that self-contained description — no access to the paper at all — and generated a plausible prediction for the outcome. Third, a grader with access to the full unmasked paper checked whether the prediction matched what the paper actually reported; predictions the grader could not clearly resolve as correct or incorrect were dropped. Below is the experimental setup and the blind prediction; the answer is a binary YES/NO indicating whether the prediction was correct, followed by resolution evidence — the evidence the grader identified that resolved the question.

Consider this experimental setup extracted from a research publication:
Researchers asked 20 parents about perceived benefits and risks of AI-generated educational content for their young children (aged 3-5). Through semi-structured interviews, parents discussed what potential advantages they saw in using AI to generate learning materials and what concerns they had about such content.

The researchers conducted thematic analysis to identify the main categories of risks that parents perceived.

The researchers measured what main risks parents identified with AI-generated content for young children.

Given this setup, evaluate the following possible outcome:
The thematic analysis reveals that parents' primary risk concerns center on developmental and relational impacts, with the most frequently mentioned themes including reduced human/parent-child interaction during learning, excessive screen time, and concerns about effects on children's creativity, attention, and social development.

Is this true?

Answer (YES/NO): NO